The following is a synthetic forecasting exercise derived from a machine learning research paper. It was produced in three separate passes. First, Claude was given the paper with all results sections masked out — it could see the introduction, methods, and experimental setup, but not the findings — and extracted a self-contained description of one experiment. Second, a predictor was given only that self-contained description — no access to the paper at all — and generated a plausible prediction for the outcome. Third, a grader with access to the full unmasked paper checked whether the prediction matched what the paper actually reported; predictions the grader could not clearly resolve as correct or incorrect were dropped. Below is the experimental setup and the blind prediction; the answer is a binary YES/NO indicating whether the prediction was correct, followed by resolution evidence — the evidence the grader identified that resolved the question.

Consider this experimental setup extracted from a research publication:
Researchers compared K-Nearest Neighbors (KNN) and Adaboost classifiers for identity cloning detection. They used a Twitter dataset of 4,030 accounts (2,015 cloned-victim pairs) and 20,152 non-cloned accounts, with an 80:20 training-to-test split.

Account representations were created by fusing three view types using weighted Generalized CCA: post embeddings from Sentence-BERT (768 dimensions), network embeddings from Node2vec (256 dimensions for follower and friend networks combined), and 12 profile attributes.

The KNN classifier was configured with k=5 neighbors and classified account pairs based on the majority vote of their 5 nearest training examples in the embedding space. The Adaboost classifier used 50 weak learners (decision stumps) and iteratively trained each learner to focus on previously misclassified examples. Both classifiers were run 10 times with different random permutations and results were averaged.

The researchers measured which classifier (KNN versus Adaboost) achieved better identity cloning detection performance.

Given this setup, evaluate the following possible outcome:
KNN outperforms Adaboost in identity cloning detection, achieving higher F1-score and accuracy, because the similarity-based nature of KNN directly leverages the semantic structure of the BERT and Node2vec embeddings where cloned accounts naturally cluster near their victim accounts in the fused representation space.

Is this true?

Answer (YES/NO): NO